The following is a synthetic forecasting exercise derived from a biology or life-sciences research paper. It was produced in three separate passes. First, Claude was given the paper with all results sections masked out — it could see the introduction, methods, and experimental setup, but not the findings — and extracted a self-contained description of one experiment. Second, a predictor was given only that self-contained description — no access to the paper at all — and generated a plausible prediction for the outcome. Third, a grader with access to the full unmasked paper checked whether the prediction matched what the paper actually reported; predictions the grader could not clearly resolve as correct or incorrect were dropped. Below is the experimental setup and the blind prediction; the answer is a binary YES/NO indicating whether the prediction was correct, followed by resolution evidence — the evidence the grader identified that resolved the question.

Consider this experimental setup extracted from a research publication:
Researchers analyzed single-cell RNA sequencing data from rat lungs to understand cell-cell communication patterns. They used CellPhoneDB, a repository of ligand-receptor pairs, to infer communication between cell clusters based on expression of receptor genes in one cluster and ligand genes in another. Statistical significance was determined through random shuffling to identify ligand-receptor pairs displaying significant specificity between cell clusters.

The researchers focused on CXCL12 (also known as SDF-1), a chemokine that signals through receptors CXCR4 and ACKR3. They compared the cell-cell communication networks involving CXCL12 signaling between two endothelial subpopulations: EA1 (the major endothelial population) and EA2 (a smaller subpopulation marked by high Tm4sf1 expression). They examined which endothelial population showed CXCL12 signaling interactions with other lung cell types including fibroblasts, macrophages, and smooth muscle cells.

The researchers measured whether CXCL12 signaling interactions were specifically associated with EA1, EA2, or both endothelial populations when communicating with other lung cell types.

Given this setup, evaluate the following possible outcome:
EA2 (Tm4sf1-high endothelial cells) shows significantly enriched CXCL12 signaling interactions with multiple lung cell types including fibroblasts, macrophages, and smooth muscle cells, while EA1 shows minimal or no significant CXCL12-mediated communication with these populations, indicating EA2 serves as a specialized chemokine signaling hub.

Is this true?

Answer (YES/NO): NO